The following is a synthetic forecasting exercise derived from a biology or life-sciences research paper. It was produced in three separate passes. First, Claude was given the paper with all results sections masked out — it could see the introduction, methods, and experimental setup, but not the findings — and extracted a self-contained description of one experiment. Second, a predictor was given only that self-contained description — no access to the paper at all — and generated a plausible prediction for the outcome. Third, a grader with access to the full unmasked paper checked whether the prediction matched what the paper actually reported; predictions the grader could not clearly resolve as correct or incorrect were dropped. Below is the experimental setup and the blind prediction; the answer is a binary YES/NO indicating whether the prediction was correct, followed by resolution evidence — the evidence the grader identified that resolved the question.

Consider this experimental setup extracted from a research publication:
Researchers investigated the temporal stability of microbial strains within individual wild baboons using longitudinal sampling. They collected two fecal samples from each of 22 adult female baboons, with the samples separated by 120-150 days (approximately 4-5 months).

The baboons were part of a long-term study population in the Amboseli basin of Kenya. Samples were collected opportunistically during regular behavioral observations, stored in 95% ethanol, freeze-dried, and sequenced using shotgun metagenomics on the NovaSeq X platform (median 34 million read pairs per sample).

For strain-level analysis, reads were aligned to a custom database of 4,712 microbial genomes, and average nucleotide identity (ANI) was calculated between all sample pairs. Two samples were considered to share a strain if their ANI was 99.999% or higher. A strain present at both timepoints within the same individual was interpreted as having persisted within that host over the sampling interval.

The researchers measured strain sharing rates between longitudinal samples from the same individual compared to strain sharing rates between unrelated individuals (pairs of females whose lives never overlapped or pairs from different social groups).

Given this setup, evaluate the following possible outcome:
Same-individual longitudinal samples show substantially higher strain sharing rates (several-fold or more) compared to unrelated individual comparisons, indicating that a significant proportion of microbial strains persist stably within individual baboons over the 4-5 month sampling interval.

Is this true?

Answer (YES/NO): NO